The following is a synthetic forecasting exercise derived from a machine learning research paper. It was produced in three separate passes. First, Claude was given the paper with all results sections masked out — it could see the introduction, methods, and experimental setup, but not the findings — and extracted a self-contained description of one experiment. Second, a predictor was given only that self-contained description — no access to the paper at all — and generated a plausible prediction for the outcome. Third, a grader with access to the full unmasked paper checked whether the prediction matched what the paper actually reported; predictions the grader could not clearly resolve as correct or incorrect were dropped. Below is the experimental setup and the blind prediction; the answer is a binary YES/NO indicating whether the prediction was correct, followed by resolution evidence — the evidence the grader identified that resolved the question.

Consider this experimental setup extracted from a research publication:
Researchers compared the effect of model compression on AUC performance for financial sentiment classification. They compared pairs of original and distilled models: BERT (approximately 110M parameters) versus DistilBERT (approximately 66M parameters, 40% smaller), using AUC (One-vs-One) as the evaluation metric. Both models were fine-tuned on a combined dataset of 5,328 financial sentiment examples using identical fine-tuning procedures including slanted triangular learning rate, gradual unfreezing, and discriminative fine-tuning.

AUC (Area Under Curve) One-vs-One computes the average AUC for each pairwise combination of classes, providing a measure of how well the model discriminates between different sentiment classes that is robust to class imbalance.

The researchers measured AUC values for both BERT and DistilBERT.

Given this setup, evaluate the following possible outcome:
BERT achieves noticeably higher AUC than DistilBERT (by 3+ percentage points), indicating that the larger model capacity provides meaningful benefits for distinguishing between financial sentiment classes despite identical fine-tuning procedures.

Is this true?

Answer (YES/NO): NO